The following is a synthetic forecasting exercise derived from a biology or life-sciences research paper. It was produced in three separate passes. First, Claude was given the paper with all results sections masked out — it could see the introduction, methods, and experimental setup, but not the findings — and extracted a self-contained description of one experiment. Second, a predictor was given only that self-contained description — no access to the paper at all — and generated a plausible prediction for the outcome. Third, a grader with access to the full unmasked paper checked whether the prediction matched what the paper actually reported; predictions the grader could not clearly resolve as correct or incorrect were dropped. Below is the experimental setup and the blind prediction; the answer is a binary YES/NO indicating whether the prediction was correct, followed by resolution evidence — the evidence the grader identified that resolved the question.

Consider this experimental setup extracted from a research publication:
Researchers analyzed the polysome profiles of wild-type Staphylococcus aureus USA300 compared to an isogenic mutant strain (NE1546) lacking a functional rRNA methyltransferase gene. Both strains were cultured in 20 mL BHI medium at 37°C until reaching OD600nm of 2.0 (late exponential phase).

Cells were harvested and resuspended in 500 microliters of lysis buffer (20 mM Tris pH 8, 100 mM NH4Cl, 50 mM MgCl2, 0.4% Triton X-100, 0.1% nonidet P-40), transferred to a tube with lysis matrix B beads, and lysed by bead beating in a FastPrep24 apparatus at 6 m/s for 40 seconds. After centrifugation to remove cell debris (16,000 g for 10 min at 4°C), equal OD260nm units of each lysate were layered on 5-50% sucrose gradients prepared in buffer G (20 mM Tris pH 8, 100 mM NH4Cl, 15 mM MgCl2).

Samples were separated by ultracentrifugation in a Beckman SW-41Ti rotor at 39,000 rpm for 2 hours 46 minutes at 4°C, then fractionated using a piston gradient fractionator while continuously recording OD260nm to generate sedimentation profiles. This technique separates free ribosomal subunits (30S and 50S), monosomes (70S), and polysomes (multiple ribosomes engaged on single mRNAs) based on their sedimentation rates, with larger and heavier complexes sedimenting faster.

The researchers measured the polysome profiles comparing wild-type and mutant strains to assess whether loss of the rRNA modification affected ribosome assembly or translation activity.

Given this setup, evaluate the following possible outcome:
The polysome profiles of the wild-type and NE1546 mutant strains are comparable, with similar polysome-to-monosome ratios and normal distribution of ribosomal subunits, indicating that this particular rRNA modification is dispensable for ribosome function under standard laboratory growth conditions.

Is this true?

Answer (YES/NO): YES